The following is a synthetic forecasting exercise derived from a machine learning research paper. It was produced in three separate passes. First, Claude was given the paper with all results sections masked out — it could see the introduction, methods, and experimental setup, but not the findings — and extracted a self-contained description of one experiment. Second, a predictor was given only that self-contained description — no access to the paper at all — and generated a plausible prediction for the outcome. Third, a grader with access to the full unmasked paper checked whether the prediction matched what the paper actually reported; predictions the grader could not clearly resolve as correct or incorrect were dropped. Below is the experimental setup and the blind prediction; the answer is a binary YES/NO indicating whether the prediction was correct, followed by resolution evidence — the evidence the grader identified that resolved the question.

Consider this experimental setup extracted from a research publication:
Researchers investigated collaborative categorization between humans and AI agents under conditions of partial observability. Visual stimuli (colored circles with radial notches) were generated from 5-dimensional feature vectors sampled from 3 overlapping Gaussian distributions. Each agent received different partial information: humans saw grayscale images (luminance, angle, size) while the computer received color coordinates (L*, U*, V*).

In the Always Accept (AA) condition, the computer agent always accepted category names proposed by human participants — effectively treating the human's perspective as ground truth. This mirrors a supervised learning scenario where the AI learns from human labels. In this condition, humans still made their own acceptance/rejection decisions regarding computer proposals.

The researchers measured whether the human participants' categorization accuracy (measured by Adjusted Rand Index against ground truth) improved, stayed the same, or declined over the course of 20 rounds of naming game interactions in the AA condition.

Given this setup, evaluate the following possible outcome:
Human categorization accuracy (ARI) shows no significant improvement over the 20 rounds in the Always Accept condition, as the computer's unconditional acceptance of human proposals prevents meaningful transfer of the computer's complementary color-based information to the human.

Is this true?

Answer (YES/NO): NO